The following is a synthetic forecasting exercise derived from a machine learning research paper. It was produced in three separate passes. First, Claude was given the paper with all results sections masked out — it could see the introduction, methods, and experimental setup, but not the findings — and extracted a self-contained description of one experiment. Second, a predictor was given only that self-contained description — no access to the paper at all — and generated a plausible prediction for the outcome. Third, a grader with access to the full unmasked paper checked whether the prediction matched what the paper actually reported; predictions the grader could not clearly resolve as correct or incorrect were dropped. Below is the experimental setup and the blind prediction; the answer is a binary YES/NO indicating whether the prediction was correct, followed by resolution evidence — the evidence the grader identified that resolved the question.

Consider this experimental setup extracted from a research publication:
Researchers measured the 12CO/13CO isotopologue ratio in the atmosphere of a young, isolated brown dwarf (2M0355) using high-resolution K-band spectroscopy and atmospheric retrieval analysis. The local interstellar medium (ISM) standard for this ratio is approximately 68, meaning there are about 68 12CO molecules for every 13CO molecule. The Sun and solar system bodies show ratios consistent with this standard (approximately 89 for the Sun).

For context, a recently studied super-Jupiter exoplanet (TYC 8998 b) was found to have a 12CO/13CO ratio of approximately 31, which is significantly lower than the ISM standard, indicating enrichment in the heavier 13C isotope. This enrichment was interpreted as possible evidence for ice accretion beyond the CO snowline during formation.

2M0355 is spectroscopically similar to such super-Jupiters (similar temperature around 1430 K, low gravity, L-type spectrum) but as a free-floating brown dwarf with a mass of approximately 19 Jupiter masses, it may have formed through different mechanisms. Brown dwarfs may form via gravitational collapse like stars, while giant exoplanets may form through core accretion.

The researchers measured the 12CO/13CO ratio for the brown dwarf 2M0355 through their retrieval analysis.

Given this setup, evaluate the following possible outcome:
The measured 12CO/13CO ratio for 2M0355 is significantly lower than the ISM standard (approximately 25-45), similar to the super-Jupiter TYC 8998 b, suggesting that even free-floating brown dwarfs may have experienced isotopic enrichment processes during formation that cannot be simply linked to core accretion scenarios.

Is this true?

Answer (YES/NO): NO